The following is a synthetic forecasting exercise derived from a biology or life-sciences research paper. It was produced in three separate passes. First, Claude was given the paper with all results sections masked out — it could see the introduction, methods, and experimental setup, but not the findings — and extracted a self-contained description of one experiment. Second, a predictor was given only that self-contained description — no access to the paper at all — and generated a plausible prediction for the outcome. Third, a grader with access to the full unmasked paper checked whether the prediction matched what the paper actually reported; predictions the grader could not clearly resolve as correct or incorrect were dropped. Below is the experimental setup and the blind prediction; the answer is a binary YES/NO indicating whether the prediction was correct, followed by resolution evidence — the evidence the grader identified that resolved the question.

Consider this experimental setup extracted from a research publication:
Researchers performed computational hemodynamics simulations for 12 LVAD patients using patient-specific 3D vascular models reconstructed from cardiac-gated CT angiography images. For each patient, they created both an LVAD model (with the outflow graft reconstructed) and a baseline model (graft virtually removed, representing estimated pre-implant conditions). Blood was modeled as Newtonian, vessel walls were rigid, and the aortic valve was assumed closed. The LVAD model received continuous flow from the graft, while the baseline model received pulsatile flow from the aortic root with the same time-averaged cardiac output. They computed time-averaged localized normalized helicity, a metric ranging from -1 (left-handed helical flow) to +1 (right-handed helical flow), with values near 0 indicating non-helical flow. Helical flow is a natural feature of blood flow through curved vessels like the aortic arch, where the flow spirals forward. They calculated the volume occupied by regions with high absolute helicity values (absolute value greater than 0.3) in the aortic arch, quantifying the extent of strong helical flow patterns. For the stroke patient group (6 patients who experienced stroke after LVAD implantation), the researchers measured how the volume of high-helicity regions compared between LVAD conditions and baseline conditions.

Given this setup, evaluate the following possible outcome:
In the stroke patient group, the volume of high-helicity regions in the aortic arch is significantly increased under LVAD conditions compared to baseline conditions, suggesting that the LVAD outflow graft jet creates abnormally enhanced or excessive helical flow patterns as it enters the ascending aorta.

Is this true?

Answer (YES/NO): YES